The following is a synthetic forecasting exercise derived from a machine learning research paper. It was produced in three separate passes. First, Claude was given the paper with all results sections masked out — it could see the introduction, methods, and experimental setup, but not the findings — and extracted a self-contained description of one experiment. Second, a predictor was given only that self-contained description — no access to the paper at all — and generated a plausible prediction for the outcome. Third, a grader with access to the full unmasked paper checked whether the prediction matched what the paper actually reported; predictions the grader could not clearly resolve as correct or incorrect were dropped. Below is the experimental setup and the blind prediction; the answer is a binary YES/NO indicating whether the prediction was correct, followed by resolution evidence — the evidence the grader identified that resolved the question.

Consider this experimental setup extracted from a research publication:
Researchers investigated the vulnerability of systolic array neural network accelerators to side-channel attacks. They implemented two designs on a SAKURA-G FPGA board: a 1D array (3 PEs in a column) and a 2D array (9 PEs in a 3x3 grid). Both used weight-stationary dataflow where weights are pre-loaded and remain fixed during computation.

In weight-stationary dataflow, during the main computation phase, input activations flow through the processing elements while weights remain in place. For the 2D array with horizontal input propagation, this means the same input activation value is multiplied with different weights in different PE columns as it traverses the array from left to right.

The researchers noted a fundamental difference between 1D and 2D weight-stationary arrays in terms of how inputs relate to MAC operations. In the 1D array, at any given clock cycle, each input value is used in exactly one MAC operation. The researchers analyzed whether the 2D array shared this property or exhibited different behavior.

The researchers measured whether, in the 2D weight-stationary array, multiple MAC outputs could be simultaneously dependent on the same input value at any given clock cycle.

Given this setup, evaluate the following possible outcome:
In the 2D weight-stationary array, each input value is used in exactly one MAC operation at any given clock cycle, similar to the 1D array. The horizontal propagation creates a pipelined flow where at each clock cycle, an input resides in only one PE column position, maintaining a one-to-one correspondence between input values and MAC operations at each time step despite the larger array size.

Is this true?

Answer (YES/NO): NO